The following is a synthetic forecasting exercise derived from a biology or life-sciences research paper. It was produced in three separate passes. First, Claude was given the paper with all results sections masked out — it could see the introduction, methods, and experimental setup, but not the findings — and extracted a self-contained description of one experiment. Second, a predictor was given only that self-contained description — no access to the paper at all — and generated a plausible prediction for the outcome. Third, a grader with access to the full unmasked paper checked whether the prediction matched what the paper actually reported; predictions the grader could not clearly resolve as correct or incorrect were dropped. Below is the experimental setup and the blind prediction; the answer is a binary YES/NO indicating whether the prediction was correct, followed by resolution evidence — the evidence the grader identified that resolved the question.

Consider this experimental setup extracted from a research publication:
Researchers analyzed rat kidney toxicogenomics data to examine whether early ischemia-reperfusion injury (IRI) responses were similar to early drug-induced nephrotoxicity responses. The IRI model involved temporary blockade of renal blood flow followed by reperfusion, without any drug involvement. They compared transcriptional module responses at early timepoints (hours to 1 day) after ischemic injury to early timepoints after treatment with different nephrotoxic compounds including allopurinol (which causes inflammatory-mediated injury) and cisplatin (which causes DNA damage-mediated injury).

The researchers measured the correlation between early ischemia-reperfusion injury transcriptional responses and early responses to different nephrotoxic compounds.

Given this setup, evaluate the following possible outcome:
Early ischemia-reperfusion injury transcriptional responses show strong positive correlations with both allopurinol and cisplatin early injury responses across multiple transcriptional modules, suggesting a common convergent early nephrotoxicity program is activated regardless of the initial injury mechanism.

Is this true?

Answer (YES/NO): NO